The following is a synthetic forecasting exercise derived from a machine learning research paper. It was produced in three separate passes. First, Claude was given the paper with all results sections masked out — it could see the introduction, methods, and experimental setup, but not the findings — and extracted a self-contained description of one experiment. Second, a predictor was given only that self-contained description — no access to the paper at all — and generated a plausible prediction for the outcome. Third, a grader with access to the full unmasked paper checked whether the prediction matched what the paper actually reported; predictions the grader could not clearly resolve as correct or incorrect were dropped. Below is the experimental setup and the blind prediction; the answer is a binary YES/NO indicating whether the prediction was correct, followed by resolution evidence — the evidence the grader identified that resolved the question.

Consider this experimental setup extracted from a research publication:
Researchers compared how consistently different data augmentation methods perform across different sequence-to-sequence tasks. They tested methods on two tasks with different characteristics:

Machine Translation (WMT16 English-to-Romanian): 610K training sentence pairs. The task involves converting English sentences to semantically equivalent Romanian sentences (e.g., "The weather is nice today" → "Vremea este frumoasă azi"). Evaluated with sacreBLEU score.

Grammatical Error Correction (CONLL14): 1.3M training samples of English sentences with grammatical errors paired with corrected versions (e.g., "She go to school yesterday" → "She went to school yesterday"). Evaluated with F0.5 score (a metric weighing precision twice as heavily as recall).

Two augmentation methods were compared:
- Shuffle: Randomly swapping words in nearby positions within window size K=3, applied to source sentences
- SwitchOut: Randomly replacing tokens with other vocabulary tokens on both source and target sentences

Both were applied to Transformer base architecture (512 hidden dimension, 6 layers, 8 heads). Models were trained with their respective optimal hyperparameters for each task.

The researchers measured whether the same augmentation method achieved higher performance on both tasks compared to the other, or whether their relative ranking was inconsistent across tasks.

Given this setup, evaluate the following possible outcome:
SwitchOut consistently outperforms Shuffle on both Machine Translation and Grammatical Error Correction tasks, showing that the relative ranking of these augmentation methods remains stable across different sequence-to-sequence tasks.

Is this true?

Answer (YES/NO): YES